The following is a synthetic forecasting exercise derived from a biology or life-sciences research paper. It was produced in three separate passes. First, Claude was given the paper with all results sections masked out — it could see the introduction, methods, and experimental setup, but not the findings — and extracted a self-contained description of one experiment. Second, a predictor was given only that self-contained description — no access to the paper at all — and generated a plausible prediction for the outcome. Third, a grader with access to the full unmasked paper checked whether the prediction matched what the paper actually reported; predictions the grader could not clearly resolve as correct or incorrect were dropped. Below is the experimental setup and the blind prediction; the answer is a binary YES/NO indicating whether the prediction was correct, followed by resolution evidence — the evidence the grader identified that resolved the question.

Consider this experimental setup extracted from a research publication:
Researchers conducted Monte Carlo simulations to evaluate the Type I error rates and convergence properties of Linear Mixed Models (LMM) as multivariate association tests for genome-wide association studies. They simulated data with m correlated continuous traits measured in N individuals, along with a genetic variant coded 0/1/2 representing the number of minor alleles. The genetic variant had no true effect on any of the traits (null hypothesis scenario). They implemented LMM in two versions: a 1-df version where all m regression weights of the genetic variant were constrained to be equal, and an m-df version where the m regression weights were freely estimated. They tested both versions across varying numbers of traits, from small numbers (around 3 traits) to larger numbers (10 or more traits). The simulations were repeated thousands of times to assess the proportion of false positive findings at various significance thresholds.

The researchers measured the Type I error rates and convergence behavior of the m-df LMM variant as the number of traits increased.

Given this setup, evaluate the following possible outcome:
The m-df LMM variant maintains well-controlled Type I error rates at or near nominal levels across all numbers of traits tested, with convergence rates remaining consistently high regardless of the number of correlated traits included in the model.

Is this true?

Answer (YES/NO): NO